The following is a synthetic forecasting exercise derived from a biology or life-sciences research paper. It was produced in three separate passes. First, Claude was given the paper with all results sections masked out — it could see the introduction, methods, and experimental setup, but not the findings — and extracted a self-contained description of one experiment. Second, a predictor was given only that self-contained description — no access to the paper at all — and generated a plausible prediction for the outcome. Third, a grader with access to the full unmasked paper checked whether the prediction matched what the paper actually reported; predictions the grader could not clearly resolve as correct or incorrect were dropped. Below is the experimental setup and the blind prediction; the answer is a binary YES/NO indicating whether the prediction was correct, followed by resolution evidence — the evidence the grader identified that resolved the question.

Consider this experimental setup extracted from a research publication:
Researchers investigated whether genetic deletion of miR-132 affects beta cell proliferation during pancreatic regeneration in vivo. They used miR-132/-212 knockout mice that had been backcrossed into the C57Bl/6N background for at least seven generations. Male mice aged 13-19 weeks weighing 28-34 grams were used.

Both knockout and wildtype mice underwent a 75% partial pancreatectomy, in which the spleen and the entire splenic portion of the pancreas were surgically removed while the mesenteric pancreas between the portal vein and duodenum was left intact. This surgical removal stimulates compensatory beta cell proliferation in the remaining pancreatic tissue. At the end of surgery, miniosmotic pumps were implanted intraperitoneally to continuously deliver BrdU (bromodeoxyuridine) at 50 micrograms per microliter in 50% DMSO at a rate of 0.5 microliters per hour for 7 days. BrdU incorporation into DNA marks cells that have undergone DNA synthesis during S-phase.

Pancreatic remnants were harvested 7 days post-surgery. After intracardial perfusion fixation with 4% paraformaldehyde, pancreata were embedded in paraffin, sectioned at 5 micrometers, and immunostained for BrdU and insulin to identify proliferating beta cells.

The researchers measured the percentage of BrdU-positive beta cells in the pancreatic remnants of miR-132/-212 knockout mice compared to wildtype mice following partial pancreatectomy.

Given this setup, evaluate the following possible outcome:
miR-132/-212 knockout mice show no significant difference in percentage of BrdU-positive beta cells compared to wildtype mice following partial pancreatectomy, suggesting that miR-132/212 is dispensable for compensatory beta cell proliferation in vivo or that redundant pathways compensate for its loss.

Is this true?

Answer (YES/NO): NO